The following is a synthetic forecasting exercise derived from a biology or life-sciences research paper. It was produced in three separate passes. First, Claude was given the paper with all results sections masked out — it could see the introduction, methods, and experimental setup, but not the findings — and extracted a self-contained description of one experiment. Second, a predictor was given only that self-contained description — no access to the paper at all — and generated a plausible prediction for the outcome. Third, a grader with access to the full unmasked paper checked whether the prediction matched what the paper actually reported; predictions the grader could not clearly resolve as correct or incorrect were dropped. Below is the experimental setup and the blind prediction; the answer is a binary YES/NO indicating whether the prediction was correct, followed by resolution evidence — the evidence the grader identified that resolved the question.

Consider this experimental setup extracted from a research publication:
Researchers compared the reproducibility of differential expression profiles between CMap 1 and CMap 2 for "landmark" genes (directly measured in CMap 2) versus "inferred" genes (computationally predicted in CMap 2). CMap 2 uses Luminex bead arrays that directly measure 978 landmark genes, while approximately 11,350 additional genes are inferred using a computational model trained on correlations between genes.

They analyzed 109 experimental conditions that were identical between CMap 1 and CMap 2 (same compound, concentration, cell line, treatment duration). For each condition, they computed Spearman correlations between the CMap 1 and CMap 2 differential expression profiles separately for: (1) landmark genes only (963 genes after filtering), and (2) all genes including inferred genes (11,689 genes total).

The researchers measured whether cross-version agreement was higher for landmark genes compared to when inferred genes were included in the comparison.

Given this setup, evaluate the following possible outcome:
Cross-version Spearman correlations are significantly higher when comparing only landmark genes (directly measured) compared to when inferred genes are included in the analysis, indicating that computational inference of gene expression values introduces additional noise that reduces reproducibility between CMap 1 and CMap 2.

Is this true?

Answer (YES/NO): NO